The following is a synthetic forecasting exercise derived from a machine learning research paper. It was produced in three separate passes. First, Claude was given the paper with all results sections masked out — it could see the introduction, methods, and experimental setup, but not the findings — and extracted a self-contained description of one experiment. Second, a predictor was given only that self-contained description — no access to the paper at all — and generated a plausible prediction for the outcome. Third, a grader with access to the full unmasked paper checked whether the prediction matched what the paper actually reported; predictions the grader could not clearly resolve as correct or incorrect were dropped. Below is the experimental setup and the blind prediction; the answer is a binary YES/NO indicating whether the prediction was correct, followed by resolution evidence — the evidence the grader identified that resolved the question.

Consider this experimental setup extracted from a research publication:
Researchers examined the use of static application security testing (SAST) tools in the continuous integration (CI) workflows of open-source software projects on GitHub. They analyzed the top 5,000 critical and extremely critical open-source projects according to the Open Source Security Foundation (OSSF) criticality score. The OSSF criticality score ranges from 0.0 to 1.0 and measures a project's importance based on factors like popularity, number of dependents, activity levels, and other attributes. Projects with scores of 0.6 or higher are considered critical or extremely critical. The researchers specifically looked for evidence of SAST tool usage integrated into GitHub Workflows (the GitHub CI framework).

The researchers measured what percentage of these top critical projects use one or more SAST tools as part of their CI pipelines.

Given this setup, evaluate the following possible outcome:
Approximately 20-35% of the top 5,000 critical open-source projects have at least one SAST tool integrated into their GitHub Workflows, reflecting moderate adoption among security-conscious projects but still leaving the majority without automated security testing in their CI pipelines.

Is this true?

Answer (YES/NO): NO